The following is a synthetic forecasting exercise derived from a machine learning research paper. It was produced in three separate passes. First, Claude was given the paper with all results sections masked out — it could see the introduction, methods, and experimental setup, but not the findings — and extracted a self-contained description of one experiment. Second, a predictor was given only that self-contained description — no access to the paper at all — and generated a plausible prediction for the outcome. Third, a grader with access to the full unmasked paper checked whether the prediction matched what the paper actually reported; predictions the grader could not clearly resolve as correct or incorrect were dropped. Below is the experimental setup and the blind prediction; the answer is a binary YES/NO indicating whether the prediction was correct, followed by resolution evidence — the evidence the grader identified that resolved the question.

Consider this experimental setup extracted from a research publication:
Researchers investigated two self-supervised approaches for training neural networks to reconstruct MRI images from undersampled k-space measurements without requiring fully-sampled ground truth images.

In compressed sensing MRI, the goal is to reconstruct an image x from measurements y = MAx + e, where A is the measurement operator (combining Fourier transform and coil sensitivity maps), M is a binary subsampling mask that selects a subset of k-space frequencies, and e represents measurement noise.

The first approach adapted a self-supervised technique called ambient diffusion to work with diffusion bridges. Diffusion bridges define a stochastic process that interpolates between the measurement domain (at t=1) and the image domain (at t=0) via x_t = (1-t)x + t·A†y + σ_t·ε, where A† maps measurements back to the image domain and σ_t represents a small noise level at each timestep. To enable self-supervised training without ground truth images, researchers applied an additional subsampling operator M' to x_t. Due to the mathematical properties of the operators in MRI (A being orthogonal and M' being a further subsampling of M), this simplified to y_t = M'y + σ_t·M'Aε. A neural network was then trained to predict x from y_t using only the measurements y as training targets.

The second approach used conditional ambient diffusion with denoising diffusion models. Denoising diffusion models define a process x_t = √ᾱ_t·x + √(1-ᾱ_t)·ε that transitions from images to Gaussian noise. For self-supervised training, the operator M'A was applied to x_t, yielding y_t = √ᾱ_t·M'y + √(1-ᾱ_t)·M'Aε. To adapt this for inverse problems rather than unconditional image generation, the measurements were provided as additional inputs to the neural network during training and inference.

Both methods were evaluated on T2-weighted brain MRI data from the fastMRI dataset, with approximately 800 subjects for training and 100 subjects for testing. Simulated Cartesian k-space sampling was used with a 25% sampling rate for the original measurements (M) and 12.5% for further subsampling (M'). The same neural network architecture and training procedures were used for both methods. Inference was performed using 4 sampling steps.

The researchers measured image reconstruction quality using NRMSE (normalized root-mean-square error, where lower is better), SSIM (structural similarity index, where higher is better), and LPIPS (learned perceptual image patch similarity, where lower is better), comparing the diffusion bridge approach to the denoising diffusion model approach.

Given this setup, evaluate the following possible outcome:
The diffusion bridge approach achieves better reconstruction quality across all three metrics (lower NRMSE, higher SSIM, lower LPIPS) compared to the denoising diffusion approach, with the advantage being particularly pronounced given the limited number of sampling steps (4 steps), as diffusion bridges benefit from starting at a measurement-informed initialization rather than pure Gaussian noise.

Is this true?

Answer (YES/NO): NO